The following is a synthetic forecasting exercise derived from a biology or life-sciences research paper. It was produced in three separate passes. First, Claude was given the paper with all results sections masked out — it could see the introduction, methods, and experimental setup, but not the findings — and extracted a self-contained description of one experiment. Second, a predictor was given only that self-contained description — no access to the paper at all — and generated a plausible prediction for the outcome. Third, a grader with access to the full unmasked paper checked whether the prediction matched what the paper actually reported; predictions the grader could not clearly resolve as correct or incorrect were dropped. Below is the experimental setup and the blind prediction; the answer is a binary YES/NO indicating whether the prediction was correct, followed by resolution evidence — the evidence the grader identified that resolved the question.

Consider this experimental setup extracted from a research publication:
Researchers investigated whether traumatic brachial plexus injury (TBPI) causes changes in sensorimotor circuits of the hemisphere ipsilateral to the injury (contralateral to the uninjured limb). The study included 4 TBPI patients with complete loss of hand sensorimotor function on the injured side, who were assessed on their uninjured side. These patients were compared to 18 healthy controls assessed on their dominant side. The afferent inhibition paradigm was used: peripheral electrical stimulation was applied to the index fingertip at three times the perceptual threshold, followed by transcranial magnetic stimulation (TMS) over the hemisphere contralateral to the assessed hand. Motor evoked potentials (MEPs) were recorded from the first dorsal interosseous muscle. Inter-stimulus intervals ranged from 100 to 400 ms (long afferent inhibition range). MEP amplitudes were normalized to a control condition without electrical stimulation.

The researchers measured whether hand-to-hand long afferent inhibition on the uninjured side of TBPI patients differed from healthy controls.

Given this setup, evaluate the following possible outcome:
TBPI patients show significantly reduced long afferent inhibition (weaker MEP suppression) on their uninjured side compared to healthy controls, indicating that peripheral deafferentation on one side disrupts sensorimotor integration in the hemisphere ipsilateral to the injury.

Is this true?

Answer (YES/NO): YES